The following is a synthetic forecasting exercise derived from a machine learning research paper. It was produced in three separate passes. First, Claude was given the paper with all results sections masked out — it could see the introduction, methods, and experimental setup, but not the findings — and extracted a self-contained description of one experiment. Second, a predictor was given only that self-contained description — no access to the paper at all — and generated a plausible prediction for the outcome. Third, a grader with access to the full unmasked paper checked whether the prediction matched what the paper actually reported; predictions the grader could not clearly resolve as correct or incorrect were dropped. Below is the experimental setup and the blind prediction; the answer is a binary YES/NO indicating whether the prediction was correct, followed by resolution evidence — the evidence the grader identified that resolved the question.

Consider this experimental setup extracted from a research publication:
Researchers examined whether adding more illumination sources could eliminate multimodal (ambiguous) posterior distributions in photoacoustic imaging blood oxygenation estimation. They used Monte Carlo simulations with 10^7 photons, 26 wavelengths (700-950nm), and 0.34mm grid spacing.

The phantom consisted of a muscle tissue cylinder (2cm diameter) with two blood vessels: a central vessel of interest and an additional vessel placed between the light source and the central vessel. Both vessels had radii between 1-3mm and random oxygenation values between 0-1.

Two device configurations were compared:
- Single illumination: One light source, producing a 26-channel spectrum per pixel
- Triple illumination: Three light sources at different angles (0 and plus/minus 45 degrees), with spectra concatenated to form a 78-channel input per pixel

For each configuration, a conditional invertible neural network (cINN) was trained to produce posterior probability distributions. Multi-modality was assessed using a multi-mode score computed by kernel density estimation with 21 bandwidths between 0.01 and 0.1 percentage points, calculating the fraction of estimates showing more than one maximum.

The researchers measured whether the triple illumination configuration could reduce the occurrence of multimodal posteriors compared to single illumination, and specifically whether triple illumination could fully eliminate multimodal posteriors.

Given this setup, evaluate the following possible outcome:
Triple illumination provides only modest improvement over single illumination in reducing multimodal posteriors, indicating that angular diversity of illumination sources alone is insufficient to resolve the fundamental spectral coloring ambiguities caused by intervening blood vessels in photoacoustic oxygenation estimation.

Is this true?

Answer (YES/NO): NO